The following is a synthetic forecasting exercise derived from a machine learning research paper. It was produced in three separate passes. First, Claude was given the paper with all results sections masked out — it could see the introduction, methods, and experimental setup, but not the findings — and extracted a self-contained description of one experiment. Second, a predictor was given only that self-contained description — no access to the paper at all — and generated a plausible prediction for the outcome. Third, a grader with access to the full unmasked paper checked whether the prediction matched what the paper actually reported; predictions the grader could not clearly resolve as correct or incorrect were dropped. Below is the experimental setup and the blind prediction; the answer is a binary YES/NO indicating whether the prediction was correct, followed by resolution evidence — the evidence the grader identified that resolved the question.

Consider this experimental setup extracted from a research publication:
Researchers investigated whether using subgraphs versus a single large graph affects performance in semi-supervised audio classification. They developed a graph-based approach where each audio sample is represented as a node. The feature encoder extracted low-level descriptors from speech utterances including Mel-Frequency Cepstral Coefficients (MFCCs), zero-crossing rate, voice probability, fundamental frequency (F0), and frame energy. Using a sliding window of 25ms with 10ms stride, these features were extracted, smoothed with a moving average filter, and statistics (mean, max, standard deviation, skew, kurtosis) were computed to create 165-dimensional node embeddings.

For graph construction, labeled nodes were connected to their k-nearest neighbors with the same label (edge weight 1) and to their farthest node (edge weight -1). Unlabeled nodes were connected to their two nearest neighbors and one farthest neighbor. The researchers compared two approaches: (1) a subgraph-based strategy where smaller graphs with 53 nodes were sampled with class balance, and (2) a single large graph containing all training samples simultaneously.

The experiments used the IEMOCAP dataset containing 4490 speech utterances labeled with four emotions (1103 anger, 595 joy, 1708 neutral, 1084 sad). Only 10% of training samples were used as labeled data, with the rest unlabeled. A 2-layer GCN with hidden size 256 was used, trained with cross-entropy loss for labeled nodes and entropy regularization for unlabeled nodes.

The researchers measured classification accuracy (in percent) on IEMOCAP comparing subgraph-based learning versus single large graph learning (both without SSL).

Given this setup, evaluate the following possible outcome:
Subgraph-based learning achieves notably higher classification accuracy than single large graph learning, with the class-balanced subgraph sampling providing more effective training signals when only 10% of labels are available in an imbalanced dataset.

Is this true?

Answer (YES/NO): YES